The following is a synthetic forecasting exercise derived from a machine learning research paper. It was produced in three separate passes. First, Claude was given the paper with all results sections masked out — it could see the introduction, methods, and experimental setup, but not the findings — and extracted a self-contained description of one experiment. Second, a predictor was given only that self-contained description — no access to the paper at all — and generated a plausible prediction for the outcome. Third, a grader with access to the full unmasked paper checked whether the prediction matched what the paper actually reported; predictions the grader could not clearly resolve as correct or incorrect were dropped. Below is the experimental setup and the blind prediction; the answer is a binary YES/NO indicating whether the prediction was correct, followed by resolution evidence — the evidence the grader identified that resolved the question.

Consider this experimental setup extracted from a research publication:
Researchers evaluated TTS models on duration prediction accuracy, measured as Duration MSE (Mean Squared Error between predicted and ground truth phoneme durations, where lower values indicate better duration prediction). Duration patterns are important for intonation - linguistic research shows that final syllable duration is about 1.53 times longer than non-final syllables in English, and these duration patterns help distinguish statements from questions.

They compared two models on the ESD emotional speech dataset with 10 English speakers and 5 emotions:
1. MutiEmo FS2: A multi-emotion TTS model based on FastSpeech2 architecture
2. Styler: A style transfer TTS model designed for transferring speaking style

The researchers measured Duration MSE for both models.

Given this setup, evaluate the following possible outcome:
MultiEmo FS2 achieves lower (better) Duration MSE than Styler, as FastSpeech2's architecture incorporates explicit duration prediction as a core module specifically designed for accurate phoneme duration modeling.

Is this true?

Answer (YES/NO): YES